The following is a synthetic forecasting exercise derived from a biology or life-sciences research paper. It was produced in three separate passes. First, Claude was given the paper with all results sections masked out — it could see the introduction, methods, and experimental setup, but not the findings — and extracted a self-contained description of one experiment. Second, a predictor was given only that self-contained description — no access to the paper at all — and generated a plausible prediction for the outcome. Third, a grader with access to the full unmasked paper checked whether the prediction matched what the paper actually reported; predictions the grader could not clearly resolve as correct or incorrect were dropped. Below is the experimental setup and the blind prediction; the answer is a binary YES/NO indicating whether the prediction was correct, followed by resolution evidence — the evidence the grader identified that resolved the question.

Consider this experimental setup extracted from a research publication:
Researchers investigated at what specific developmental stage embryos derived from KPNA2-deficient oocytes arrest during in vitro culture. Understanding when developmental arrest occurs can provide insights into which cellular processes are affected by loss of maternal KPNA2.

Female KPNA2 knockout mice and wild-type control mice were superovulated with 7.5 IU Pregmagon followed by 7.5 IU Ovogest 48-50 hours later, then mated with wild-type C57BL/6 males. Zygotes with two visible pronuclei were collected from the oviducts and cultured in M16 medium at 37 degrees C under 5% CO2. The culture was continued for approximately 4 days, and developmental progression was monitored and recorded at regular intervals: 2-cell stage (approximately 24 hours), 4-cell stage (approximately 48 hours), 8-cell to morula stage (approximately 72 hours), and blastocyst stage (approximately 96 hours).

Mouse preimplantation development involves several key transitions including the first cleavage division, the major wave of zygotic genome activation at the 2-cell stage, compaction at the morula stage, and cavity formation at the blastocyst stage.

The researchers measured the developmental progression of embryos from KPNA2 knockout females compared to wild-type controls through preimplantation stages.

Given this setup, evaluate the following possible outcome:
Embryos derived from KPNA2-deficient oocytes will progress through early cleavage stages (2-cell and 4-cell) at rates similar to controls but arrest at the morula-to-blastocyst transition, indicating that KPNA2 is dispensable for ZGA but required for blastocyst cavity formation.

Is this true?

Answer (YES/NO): NO